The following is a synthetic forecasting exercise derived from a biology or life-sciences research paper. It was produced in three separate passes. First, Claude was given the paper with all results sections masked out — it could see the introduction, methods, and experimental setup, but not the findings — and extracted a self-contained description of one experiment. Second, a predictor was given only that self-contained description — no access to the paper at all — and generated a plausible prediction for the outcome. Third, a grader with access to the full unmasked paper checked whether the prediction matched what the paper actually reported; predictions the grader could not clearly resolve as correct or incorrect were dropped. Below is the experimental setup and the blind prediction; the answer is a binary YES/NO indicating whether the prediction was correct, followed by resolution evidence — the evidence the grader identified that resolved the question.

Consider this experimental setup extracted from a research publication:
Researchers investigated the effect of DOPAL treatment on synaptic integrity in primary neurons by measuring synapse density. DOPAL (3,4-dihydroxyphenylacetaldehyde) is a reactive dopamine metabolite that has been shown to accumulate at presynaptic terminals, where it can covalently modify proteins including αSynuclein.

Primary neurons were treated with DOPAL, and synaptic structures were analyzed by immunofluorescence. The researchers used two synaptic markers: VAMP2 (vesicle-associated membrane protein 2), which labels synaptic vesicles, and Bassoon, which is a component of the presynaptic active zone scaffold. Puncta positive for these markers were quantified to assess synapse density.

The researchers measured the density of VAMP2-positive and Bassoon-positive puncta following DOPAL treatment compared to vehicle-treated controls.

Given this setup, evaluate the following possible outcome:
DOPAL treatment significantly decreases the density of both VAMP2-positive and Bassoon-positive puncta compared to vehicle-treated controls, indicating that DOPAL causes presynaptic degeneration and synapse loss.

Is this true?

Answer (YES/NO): YES